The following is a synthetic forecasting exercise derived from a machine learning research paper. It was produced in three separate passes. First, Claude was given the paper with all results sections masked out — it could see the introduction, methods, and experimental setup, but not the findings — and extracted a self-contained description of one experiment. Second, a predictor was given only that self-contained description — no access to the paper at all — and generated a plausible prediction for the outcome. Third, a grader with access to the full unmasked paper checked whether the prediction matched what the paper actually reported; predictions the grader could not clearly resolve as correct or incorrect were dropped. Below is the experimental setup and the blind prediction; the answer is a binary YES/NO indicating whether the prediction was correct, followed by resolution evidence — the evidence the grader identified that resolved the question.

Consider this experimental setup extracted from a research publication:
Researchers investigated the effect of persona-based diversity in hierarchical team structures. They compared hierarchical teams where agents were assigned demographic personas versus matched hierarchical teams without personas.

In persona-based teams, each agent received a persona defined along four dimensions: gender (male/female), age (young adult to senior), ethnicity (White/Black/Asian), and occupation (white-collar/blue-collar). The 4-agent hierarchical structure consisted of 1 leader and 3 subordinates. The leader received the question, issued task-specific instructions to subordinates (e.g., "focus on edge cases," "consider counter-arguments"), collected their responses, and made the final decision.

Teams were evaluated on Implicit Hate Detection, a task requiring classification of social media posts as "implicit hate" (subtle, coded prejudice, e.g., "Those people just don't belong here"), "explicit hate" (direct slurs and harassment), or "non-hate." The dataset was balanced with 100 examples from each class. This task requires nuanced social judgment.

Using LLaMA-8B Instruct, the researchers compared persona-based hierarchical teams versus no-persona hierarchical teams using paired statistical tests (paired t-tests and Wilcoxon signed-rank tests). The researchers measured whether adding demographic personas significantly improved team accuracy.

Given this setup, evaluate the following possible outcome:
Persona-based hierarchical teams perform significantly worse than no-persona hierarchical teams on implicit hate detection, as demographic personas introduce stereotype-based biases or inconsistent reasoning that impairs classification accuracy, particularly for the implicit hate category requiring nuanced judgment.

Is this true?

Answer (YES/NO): YES